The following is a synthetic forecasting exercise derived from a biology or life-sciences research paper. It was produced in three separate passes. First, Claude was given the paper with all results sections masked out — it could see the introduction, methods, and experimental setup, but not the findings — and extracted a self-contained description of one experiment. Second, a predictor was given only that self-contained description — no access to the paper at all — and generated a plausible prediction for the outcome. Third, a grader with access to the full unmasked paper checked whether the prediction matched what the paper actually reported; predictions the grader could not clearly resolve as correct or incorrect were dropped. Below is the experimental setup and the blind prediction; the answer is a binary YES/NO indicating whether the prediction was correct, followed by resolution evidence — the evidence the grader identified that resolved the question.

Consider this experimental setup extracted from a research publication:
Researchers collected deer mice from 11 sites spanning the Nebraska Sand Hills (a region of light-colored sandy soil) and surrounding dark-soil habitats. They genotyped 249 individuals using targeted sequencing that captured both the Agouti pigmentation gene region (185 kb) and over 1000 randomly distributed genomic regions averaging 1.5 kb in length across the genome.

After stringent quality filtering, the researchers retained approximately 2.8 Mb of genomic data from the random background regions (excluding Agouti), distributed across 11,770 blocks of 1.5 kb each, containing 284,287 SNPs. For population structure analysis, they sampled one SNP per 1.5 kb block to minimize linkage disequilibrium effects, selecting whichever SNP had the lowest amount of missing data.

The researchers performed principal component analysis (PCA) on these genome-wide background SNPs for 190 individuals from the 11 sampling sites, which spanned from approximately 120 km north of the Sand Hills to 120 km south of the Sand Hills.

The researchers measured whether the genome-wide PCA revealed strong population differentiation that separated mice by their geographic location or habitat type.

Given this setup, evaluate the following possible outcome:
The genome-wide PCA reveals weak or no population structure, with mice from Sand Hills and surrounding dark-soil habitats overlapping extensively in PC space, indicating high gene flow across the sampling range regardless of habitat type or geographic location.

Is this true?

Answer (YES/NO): NO